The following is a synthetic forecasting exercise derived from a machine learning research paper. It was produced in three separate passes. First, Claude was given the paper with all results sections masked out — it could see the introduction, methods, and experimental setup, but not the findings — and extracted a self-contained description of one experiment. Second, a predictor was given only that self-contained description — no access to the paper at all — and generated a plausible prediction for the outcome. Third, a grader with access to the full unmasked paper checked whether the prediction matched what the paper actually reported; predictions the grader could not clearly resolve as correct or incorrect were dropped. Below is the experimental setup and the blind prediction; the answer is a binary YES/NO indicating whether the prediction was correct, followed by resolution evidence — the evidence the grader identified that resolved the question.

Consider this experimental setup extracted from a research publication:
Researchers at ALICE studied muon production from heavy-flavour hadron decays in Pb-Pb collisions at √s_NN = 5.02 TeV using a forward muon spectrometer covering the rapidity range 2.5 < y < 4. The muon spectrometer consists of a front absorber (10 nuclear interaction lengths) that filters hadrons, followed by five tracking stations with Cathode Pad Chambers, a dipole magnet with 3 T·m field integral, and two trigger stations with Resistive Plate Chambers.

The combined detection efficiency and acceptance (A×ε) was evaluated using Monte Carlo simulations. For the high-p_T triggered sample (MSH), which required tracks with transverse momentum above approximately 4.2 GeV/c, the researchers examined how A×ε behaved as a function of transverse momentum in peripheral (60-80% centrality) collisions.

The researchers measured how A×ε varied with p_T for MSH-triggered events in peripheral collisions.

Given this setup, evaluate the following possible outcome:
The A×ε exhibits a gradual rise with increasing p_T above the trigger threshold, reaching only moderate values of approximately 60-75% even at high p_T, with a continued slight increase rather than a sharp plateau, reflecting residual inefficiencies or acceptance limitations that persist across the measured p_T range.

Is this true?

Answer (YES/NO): NO